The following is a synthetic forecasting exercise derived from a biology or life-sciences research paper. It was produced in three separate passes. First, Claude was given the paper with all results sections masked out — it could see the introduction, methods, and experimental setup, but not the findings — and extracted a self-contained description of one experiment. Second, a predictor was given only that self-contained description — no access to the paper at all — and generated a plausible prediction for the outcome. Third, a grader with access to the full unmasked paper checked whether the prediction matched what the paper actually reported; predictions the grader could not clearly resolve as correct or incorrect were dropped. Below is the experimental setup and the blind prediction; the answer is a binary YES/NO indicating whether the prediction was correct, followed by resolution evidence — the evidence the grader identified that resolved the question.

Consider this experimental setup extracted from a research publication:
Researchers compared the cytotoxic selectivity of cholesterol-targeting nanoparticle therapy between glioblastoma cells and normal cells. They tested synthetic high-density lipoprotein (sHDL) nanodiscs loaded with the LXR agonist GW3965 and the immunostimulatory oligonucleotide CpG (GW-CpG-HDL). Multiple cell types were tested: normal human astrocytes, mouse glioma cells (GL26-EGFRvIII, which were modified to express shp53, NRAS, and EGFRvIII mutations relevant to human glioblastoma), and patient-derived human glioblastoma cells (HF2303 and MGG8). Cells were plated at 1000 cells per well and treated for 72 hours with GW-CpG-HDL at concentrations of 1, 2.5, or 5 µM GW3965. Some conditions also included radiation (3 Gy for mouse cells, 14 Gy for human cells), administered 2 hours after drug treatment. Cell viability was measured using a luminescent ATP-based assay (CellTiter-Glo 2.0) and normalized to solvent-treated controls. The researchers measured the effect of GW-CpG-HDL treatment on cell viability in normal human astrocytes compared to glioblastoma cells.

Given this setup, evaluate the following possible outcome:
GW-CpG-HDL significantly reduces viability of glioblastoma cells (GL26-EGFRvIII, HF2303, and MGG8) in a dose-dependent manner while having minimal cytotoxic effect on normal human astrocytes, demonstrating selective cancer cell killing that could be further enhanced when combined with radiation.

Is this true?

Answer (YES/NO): YES